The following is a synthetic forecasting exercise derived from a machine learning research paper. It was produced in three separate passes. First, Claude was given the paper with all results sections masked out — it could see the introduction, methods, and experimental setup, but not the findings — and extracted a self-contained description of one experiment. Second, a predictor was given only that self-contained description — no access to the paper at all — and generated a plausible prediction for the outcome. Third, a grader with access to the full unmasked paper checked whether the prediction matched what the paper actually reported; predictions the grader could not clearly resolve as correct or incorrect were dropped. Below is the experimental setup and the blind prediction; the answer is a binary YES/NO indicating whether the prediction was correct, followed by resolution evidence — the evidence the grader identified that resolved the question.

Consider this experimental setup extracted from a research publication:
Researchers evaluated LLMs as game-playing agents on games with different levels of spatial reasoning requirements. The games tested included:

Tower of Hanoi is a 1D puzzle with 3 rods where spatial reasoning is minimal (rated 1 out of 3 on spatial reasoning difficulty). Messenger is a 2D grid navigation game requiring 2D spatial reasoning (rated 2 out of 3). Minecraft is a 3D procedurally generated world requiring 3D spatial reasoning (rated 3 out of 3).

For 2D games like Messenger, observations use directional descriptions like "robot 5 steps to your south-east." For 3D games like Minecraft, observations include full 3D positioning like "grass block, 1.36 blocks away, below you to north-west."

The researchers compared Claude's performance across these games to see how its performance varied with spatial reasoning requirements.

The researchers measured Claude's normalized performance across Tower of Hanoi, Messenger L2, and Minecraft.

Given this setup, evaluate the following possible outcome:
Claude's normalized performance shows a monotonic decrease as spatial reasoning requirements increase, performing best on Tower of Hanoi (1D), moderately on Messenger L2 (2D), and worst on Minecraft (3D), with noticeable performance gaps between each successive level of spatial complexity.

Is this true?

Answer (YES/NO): YES